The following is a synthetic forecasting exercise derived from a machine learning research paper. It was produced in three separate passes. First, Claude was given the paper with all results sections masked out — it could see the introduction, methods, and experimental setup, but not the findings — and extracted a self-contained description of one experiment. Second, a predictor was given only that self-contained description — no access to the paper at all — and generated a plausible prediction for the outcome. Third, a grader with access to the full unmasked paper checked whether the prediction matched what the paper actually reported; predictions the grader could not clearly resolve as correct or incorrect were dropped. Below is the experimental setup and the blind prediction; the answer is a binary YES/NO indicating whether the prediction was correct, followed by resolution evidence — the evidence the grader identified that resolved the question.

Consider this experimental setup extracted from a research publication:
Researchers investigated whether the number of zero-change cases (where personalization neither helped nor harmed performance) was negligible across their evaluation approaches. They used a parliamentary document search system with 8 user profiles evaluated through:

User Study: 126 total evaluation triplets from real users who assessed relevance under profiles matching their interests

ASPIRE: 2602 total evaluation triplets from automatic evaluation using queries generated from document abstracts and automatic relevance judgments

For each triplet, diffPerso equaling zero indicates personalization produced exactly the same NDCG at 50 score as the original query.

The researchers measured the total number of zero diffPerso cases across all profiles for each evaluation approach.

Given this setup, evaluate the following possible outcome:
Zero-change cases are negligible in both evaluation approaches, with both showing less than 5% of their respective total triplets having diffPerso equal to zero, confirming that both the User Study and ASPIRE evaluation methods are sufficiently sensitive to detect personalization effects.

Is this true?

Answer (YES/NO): YES